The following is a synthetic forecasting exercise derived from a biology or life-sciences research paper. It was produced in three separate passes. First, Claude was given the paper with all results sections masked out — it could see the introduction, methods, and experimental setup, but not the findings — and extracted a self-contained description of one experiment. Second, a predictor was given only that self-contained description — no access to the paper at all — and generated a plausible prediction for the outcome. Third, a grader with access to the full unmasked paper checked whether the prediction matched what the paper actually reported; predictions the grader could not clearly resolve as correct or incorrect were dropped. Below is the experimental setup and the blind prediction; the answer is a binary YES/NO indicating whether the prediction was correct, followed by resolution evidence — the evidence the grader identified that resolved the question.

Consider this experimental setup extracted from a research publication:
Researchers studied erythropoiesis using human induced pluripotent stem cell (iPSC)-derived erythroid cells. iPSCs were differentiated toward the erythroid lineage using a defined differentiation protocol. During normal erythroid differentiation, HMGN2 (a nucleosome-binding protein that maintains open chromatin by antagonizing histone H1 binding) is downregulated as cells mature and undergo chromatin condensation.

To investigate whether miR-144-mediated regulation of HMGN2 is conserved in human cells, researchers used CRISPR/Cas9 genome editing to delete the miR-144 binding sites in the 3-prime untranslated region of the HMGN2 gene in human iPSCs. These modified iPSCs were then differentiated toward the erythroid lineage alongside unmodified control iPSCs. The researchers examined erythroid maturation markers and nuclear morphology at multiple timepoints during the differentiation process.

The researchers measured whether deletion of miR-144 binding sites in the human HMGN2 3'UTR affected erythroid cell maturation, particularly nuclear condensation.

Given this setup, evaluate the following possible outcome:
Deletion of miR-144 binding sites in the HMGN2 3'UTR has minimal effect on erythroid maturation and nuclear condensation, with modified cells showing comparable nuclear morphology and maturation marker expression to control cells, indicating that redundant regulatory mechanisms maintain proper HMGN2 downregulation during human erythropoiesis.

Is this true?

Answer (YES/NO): NO